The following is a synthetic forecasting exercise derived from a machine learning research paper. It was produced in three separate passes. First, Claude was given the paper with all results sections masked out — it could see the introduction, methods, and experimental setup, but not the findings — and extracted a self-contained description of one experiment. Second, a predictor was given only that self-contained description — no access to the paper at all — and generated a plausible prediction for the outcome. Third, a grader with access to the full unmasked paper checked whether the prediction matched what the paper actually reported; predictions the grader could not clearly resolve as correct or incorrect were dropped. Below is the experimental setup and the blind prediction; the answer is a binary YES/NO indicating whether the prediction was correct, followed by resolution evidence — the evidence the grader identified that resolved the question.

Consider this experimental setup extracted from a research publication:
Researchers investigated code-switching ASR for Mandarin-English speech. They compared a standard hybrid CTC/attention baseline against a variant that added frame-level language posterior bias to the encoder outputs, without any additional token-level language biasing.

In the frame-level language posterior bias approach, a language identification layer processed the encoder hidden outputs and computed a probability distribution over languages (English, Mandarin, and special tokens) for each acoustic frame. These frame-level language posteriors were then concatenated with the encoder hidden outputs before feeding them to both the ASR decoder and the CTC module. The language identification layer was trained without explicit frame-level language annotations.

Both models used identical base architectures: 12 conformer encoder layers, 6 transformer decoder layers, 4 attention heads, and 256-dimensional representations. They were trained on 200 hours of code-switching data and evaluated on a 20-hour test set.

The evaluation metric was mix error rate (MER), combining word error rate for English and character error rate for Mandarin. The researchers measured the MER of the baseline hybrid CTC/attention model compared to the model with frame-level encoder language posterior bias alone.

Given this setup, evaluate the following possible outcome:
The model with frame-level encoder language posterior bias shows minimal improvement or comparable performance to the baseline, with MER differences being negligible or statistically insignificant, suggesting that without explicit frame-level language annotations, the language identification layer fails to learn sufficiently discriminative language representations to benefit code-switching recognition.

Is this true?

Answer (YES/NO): NO